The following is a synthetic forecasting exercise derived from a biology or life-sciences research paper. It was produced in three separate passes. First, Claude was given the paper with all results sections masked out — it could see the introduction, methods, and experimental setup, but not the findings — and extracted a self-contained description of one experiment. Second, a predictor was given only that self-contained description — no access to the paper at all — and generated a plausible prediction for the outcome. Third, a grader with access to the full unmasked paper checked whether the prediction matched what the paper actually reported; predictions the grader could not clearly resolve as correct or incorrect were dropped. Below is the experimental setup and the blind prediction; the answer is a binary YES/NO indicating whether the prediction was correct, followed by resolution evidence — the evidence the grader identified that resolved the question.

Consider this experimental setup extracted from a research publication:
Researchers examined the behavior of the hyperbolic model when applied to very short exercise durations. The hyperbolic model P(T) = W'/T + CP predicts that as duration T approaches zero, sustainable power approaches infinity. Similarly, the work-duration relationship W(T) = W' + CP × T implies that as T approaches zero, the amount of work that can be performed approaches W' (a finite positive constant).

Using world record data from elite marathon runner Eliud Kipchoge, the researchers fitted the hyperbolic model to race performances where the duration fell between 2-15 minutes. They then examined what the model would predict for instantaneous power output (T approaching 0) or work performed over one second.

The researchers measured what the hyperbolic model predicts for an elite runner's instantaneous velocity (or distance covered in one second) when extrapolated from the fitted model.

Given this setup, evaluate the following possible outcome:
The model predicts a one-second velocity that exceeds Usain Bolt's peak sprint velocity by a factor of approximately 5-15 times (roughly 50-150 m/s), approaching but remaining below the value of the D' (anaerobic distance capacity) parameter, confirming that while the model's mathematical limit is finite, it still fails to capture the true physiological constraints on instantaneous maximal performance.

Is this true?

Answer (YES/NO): NO